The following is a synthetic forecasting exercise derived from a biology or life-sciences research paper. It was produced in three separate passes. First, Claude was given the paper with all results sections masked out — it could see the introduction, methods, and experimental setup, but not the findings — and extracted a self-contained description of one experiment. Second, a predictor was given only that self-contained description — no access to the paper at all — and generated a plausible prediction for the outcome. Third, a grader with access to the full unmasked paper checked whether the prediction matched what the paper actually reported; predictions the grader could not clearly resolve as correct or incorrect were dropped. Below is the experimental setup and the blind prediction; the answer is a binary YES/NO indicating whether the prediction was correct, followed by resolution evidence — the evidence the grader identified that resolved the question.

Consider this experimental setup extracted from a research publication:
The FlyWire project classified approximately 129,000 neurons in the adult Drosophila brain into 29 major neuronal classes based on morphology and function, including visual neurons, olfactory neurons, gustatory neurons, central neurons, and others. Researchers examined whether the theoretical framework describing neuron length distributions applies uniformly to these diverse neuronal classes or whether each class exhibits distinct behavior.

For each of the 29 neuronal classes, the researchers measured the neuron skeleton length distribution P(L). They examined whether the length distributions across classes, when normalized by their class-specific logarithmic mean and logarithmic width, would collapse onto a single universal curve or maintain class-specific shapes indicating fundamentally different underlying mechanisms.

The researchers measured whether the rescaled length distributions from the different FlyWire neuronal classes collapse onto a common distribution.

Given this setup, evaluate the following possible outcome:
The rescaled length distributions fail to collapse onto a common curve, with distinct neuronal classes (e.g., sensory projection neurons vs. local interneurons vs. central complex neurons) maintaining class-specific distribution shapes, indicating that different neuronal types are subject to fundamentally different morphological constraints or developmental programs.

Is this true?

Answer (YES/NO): NO